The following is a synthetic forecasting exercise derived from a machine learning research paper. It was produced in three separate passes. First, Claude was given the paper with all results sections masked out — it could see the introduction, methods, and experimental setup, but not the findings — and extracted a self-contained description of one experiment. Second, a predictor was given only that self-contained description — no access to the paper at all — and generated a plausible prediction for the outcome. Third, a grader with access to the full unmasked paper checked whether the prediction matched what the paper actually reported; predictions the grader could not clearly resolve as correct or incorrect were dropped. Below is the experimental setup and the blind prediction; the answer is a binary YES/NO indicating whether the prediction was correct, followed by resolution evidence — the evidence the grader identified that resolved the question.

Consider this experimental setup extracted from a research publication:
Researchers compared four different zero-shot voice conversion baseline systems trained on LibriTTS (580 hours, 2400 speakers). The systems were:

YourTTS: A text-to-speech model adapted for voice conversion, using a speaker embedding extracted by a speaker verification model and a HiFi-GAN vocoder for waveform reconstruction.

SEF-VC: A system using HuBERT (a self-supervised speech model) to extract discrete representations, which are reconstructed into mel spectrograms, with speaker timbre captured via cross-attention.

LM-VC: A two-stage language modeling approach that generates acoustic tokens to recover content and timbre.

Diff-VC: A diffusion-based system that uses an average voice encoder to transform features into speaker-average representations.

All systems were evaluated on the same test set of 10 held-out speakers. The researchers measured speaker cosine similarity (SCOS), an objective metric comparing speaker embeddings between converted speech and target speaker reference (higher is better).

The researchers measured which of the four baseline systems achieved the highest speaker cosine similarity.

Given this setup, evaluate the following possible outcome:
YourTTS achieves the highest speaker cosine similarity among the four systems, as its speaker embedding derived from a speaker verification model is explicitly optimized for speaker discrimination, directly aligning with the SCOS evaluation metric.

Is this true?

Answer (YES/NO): NO